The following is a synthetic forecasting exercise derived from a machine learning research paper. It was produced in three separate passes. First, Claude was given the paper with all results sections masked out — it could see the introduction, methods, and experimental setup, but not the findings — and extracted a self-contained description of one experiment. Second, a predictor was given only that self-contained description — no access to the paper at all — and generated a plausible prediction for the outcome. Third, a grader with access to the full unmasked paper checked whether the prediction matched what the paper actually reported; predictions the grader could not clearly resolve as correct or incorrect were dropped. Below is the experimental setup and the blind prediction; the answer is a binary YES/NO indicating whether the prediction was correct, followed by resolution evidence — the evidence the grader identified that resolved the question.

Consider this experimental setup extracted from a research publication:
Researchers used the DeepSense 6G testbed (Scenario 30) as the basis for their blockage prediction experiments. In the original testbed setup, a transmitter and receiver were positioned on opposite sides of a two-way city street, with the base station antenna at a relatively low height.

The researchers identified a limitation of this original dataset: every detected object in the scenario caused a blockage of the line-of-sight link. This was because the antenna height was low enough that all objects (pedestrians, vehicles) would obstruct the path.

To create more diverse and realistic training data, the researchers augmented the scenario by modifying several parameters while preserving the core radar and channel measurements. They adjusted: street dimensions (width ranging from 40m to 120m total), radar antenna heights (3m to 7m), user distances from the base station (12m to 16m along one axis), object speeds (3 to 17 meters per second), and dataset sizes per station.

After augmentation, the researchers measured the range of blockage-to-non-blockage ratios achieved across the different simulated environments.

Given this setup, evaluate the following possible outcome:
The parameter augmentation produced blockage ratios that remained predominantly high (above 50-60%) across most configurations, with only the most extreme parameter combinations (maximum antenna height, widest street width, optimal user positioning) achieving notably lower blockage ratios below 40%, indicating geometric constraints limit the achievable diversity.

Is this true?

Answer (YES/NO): NO